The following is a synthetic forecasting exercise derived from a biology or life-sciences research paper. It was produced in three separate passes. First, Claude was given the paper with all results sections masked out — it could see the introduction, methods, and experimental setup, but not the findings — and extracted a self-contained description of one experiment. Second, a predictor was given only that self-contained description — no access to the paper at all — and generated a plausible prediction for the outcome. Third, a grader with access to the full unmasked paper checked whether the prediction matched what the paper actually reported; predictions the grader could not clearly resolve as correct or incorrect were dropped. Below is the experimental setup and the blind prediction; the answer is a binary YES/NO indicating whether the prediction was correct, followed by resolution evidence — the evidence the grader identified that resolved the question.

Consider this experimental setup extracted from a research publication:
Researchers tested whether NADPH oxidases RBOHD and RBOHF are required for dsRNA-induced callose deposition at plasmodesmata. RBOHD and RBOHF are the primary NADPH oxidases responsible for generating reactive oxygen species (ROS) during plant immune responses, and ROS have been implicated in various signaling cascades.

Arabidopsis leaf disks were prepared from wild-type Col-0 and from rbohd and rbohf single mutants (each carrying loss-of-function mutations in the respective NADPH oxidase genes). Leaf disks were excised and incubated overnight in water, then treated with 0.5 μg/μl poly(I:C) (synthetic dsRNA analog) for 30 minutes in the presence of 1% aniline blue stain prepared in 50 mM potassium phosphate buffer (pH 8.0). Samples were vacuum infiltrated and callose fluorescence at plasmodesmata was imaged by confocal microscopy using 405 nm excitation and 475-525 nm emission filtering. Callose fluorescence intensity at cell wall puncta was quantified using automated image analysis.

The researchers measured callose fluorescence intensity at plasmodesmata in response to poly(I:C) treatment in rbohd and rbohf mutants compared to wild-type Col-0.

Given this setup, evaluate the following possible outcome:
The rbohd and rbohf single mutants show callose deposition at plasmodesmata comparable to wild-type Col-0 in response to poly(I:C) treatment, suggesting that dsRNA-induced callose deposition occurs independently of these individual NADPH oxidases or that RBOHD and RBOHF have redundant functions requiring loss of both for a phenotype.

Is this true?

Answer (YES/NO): YES